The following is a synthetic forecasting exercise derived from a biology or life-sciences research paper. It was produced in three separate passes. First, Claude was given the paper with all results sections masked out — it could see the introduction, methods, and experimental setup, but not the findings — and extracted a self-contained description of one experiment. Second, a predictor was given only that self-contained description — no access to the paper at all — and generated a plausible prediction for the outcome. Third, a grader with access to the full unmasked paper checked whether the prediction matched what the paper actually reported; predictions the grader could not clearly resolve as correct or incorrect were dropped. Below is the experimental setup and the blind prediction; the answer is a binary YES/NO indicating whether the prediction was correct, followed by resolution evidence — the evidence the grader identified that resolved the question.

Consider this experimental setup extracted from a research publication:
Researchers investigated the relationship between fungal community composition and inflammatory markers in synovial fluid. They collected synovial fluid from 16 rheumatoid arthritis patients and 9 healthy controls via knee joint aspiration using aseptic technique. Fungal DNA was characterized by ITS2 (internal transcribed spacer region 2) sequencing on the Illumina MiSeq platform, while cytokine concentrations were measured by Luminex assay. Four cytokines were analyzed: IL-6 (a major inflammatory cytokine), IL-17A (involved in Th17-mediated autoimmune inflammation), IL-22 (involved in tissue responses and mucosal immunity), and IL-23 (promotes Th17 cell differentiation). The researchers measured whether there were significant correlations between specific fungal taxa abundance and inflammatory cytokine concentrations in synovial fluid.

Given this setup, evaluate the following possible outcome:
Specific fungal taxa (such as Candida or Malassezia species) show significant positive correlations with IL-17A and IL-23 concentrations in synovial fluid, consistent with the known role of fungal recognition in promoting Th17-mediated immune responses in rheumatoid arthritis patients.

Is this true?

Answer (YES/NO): NO